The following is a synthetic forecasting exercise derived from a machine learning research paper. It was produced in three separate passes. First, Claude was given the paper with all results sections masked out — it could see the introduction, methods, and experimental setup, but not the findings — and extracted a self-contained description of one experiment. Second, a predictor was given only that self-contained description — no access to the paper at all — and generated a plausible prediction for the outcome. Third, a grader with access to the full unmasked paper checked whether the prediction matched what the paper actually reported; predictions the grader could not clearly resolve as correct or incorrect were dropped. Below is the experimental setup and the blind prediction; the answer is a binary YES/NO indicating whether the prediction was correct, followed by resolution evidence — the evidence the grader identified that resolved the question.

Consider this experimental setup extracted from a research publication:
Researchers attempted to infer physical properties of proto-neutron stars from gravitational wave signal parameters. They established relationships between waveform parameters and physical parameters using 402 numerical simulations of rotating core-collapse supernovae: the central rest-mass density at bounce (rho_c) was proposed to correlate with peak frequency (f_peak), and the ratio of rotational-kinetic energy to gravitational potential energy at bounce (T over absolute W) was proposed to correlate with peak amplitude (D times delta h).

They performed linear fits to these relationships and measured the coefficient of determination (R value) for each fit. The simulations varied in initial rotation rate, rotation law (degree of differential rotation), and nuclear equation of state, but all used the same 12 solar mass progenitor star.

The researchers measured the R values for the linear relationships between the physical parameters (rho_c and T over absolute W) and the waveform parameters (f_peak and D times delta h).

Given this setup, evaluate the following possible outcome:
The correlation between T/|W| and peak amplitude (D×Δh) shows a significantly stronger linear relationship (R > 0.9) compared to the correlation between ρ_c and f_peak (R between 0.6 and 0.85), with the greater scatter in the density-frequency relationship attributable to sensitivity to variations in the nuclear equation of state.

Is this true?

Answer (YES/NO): YES